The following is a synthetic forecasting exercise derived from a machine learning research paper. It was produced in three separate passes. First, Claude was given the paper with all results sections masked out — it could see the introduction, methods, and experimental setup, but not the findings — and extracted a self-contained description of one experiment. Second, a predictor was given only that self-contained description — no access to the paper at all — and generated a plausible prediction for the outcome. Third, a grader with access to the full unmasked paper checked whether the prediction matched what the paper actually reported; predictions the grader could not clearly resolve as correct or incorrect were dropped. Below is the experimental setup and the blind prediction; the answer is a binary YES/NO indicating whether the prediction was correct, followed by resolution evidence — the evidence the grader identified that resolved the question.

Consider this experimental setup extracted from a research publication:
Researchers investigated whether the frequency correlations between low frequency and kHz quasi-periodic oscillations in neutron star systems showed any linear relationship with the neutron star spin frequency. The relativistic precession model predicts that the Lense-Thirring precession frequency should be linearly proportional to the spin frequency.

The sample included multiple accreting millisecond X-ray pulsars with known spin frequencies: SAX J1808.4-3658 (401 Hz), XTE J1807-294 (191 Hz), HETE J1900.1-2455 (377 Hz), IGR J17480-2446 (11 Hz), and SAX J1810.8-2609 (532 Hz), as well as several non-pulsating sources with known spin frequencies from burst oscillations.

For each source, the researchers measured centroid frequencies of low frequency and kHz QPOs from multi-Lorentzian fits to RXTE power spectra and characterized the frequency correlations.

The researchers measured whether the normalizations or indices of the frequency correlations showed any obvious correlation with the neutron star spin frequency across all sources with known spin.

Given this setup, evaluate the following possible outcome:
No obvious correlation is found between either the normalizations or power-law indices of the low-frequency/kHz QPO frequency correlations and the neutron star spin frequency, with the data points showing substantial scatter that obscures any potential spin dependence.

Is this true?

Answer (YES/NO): YES